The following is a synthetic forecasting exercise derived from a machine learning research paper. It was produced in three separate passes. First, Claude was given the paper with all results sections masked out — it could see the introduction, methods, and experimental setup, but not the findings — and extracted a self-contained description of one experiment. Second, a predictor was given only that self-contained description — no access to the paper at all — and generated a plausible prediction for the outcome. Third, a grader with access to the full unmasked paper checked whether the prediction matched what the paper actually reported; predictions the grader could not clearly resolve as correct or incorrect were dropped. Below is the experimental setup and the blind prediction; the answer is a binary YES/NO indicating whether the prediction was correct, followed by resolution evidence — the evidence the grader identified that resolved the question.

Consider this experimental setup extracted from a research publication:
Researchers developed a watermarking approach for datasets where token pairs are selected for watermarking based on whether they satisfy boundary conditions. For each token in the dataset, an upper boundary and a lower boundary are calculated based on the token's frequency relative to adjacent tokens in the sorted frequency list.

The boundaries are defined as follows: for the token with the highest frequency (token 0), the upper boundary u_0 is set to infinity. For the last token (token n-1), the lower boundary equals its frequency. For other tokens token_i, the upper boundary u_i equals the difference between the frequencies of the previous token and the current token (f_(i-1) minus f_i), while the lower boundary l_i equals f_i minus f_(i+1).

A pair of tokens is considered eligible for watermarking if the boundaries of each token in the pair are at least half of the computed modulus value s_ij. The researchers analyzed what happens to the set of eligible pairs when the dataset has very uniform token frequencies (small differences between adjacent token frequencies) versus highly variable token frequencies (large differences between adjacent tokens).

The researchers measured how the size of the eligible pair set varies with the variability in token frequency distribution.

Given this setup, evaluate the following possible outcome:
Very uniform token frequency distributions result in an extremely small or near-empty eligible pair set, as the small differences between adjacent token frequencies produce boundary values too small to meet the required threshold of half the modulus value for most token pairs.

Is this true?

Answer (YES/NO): YES